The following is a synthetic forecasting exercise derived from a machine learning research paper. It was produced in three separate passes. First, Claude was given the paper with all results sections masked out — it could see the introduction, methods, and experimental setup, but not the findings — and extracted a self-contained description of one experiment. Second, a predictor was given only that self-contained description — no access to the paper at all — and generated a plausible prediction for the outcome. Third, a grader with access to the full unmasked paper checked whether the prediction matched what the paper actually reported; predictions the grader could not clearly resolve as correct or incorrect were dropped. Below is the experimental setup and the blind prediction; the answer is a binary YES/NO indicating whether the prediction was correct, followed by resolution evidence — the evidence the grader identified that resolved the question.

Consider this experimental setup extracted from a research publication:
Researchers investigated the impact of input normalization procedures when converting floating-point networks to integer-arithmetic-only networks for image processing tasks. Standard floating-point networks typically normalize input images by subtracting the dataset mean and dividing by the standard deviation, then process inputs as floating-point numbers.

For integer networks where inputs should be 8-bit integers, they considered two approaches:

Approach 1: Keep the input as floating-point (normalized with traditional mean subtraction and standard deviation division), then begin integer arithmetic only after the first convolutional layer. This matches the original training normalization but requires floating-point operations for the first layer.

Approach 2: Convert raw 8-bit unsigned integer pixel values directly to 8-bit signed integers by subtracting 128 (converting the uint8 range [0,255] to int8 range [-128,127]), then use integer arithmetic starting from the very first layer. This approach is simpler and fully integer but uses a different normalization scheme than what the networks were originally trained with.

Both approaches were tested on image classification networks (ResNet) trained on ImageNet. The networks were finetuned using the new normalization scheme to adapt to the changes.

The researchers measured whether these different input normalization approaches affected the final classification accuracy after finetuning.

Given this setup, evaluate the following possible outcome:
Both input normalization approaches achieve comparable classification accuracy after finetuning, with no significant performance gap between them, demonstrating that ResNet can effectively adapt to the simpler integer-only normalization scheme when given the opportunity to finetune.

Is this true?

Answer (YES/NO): YES